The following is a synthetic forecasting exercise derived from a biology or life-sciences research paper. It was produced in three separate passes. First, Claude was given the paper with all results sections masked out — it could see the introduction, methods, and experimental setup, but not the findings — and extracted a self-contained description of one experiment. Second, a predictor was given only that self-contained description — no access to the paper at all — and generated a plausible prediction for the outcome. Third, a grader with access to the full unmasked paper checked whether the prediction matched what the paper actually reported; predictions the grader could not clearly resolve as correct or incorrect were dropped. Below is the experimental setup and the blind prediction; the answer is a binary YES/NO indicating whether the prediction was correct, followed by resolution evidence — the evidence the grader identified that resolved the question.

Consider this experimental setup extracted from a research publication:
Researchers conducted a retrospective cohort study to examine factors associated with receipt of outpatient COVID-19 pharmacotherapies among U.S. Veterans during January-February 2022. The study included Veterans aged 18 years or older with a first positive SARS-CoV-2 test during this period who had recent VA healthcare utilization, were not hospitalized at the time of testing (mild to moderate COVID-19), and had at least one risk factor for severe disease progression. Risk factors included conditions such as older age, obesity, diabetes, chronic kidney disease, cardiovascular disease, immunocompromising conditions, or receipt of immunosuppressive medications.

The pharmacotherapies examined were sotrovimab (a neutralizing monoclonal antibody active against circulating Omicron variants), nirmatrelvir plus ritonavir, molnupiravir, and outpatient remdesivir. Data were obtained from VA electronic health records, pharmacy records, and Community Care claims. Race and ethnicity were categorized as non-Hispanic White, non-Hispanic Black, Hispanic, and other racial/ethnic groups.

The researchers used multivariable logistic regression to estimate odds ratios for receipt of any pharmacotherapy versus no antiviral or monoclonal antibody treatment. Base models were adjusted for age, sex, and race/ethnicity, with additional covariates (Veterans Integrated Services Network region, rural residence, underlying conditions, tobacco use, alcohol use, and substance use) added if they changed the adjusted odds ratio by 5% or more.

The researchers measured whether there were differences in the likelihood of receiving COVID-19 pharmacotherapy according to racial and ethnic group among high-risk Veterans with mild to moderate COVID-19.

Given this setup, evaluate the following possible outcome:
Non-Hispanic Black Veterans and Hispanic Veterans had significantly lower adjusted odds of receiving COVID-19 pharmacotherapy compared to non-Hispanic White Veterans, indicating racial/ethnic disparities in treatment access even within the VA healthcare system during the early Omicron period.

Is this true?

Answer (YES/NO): YES